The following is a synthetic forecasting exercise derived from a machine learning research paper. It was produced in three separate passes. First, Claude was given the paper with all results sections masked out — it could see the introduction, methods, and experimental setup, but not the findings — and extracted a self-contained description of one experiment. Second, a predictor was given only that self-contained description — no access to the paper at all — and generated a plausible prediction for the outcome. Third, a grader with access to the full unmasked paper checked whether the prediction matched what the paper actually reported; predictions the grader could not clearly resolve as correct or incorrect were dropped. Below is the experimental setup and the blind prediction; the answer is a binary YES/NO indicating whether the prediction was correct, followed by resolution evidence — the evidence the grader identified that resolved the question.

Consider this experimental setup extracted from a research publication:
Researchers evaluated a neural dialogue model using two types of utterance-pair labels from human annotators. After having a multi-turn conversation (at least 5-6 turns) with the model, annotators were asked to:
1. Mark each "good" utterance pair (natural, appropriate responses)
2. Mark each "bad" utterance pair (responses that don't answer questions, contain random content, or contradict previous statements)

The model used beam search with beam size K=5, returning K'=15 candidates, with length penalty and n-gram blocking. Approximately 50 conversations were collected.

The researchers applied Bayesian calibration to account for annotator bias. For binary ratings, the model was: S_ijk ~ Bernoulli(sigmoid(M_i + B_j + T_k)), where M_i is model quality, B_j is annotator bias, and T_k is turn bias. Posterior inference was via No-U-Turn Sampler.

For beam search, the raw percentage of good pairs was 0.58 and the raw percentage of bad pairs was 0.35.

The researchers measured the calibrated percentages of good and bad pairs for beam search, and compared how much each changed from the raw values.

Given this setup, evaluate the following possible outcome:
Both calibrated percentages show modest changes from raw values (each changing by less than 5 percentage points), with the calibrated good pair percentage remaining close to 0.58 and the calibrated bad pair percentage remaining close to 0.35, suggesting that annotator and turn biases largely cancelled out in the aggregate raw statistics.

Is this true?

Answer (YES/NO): NO